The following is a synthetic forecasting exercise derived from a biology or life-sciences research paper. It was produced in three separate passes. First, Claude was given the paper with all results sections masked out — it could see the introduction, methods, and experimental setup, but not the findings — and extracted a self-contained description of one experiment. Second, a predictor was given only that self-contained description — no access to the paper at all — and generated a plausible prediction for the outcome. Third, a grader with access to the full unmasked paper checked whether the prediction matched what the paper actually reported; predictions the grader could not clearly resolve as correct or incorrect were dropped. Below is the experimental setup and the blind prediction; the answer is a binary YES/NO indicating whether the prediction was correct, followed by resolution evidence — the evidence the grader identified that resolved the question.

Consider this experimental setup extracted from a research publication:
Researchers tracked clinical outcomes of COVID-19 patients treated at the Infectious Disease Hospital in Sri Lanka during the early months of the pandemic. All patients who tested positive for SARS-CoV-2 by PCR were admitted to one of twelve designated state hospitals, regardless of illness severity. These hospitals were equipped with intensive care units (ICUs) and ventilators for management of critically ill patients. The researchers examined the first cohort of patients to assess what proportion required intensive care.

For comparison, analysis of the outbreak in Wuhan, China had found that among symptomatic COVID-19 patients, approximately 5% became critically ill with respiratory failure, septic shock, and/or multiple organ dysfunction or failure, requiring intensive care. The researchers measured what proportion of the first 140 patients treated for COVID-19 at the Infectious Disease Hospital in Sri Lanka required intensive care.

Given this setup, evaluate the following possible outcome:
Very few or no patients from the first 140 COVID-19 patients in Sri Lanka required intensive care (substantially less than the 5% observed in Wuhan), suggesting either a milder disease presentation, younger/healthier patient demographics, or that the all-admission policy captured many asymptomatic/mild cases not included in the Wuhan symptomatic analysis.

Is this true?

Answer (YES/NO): NO